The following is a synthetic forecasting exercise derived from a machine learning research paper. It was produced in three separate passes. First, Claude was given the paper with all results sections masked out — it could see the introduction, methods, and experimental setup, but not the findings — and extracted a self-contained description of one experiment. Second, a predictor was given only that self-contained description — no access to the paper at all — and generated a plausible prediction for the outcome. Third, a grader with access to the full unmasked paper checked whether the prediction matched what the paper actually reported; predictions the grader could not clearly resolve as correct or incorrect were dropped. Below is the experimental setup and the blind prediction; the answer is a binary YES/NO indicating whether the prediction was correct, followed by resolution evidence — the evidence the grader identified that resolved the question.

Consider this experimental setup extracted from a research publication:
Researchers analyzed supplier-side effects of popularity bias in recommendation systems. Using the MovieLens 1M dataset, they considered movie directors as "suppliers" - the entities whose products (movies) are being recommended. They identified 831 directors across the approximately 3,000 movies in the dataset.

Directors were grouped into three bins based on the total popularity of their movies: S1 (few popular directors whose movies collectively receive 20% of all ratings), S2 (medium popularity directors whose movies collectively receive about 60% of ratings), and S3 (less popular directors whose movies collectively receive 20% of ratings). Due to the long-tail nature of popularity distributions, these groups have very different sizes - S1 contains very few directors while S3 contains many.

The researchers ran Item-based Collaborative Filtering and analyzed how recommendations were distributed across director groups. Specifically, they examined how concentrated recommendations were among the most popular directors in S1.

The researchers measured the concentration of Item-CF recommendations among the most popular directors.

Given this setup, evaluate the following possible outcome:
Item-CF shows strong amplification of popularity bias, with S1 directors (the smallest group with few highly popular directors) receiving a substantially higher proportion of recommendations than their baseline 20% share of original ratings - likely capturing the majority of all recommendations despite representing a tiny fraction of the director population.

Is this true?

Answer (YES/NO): YES